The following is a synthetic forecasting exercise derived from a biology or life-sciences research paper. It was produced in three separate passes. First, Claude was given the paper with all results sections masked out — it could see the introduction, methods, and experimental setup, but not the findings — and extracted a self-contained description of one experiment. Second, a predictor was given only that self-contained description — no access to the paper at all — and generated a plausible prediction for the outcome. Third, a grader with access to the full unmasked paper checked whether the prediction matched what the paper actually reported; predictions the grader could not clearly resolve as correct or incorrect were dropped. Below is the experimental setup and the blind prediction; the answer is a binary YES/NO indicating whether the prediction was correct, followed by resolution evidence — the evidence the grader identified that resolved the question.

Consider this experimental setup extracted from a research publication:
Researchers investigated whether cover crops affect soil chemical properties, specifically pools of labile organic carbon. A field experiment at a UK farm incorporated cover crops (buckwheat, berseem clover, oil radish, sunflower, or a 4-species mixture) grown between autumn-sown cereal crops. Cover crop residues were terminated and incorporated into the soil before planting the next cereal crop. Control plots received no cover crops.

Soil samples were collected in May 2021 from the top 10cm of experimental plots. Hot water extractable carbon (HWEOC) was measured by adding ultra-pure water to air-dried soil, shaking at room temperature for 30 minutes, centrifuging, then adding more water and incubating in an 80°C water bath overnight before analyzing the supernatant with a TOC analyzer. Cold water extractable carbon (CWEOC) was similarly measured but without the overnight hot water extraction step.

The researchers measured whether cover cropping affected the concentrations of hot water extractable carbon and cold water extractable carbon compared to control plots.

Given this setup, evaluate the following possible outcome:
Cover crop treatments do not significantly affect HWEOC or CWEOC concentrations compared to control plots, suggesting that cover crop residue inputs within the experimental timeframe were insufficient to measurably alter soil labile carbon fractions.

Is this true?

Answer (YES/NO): YES